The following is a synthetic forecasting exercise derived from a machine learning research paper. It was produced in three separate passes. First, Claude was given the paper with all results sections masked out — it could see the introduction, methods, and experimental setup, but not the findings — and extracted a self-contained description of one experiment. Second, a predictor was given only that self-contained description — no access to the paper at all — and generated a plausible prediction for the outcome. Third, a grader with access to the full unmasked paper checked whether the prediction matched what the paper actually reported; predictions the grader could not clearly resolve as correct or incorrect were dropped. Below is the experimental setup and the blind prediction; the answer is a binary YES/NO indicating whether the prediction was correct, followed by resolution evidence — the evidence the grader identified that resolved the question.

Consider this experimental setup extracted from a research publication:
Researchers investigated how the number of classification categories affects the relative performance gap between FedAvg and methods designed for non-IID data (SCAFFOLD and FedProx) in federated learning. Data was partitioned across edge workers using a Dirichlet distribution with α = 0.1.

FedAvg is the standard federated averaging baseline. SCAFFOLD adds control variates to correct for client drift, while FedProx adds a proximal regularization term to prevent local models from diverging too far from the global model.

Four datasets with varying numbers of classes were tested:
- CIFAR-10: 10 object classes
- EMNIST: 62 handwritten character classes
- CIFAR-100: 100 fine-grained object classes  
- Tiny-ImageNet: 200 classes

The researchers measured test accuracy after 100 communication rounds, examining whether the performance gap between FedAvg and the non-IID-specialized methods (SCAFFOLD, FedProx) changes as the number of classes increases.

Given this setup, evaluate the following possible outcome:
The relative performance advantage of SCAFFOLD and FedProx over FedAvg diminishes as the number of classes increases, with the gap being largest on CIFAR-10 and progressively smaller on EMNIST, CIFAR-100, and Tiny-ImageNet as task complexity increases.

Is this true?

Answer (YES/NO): NO